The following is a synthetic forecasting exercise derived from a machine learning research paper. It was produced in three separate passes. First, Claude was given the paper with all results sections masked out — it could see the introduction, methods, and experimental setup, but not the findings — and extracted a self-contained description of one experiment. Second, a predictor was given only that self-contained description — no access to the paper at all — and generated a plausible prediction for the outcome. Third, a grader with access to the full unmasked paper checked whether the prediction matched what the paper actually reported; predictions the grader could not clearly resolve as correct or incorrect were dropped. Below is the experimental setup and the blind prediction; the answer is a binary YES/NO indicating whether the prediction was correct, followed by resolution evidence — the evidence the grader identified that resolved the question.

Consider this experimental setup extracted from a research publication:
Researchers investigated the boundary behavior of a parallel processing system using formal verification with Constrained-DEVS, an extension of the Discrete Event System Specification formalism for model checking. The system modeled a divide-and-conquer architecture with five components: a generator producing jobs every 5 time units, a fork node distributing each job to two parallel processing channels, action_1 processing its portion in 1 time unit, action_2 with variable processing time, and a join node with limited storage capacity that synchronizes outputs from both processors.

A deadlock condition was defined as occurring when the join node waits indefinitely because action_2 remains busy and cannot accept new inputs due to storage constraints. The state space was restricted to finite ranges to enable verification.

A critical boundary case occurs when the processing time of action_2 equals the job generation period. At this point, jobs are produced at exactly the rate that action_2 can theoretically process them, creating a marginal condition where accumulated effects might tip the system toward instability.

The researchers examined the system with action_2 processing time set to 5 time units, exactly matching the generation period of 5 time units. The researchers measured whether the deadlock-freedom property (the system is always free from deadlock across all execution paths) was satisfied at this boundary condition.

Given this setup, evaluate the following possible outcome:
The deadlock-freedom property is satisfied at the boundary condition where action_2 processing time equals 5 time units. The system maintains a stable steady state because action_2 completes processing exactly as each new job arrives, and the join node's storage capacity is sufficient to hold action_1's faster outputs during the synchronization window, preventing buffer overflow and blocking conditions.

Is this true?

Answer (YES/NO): NO